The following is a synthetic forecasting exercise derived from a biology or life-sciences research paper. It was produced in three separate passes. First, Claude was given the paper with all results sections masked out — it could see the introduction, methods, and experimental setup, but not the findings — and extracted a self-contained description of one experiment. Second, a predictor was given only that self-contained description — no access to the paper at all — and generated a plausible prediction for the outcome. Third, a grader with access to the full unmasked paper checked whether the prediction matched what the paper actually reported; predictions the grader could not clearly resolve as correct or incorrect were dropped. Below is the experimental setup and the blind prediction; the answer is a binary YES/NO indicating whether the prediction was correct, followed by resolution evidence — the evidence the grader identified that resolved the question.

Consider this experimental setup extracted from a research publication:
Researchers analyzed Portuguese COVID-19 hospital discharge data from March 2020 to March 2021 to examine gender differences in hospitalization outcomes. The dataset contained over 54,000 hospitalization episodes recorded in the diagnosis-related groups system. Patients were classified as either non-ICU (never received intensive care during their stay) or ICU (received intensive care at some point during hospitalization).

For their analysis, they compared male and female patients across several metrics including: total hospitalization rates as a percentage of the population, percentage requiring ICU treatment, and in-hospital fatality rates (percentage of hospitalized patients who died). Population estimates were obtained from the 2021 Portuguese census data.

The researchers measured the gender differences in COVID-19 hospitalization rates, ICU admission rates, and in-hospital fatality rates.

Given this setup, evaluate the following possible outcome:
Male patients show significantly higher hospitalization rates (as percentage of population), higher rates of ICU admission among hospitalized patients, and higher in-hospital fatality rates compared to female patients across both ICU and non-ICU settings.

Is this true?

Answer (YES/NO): YES